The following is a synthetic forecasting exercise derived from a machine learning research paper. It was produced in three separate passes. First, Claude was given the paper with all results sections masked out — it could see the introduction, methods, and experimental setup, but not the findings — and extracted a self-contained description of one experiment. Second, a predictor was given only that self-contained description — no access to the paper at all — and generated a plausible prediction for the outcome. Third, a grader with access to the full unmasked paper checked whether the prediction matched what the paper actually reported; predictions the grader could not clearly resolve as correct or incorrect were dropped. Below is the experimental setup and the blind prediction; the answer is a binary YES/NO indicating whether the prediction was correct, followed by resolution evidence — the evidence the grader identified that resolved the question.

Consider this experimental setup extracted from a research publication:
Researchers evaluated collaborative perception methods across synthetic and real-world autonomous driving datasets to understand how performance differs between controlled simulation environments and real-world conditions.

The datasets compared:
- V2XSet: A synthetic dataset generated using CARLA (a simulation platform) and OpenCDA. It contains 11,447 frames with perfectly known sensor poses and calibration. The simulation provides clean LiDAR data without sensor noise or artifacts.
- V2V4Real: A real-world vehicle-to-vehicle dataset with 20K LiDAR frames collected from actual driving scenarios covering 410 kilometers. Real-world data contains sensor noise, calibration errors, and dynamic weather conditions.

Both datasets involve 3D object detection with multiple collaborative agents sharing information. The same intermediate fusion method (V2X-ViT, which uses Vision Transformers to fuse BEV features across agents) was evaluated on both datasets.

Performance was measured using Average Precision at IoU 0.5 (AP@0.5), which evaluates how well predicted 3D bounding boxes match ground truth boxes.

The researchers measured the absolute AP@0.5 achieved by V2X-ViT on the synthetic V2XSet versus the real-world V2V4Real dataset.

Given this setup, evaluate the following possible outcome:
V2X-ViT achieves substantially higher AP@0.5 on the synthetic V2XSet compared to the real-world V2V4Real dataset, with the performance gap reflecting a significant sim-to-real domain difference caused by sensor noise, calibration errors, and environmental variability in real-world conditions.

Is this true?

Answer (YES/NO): YES